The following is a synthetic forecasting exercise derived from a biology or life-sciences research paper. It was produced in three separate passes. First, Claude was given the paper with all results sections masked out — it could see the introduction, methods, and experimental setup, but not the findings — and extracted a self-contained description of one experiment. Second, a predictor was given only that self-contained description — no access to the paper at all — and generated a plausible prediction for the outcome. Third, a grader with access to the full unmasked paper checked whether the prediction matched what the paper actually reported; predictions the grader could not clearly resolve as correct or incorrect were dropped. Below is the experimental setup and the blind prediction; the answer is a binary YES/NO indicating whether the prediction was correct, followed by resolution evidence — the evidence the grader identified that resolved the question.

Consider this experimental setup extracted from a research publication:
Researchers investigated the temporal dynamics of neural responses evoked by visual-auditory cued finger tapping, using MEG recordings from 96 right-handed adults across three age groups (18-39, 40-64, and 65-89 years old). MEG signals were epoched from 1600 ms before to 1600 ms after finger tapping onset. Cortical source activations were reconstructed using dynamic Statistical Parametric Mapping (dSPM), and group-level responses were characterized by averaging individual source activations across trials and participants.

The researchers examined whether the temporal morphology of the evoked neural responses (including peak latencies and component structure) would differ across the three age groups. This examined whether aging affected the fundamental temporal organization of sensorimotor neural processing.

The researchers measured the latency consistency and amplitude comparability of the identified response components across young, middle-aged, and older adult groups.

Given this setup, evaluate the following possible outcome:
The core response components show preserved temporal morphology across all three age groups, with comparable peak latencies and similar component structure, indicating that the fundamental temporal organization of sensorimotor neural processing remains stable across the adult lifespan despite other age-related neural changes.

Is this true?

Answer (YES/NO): YES